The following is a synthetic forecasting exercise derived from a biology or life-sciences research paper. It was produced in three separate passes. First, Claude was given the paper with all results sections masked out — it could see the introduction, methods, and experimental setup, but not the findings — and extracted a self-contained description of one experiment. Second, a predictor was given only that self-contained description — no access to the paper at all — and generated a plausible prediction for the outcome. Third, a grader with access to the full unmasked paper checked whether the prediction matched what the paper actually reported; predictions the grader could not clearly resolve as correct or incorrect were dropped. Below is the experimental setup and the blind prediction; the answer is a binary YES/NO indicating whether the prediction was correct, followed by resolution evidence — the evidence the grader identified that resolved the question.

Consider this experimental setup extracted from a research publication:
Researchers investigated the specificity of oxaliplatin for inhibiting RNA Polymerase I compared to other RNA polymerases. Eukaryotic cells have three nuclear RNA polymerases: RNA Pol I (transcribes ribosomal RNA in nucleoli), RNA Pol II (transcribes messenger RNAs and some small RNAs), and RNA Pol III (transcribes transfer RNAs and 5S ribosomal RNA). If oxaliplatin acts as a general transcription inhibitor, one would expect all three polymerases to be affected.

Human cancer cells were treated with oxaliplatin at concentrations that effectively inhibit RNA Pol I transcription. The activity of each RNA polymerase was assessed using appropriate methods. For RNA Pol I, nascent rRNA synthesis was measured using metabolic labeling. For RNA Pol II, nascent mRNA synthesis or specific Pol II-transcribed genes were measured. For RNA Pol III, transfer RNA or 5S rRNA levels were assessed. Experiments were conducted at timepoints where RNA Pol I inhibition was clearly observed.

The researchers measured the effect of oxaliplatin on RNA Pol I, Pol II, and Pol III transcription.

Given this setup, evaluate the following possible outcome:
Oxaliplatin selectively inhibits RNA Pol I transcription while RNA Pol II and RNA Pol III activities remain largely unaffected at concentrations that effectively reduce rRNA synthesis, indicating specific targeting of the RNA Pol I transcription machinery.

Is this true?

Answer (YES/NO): YES